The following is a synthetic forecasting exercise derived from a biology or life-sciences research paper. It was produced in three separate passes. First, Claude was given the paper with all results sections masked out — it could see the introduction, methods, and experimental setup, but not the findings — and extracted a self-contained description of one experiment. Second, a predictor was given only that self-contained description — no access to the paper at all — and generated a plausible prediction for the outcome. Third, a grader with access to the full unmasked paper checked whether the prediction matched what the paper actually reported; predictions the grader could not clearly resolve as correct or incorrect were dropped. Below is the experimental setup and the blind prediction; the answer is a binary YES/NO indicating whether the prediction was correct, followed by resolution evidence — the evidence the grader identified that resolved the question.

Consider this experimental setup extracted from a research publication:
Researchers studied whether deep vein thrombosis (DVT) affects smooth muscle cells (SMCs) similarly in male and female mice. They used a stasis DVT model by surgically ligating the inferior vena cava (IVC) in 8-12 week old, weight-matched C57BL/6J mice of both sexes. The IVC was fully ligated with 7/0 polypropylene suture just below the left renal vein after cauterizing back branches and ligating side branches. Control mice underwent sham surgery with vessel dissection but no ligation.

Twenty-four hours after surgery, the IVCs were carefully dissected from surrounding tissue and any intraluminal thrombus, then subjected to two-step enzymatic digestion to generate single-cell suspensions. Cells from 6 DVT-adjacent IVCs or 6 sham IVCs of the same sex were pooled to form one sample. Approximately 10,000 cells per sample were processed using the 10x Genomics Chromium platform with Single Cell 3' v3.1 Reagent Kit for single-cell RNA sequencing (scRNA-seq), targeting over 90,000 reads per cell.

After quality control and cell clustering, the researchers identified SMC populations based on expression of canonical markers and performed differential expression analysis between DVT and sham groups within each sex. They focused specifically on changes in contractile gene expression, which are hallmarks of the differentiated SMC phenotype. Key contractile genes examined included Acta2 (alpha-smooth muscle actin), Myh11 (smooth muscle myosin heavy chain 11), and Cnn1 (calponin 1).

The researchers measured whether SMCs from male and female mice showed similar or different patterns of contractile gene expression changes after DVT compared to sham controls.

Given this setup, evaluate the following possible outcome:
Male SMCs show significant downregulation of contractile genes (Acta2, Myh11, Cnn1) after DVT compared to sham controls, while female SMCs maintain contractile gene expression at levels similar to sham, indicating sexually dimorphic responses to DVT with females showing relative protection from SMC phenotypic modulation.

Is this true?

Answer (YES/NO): NO